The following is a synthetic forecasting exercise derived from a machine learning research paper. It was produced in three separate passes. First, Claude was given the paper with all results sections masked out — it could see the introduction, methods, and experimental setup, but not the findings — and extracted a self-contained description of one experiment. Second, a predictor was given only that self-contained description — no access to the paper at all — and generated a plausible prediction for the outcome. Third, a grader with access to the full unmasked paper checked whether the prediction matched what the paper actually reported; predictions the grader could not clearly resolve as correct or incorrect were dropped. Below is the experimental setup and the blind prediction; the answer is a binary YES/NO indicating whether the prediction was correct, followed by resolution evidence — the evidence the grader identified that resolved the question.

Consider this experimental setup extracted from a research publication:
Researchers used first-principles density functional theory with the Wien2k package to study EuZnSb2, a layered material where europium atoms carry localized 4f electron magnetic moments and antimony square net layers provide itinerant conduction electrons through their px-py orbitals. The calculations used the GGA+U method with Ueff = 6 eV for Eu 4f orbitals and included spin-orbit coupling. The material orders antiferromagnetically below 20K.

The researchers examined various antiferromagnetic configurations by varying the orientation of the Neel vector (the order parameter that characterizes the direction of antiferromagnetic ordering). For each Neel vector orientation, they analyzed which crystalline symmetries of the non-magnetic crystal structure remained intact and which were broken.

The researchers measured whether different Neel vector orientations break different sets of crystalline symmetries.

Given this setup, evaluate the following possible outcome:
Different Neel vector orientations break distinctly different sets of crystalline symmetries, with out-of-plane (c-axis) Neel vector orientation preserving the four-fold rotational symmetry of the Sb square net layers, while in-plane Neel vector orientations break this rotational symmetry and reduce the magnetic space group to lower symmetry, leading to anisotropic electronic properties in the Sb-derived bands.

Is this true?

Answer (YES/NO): YES